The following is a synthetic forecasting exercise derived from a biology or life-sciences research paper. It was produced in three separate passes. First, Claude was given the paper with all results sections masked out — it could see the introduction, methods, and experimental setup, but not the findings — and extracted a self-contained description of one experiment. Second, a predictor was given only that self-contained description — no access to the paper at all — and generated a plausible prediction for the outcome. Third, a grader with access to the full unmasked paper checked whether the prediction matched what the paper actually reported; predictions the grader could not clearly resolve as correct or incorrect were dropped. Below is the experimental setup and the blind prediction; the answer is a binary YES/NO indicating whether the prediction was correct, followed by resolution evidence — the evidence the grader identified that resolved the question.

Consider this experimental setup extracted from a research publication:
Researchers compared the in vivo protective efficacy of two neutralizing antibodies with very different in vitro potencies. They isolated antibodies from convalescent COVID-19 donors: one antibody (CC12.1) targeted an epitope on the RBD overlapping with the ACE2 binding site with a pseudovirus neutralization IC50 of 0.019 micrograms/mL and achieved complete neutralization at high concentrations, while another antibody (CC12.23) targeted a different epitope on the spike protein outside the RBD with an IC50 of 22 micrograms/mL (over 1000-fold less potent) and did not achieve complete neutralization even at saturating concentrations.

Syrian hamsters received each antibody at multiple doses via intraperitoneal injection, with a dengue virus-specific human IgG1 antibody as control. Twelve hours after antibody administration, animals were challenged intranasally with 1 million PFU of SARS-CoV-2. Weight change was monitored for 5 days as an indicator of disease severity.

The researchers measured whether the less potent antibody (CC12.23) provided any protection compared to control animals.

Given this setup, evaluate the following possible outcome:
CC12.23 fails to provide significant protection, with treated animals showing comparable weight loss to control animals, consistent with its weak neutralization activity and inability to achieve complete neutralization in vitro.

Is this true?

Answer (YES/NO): YES